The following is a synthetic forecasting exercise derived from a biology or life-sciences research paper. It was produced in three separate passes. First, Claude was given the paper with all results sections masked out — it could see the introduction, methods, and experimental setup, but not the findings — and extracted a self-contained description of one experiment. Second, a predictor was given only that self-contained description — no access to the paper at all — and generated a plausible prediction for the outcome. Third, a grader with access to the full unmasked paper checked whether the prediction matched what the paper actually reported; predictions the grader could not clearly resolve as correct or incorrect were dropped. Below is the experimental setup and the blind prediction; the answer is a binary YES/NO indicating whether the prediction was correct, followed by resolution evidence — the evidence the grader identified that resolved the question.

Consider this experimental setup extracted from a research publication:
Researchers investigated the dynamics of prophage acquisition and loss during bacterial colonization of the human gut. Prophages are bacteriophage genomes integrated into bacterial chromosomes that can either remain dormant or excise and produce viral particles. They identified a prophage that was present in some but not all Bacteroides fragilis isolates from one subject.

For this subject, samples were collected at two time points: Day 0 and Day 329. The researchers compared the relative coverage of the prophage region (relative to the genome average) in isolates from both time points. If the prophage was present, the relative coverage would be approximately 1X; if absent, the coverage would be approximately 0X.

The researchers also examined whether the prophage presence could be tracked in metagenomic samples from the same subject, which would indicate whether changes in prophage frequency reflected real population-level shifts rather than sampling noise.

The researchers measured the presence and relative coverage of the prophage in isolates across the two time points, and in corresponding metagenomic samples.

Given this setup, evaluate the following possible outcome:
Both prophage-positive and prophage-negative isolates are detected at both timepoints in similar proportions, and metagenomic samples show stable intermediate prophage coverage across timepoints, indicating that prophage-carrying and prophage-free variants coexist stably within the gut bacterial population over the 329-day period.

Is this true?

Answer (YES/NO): NO